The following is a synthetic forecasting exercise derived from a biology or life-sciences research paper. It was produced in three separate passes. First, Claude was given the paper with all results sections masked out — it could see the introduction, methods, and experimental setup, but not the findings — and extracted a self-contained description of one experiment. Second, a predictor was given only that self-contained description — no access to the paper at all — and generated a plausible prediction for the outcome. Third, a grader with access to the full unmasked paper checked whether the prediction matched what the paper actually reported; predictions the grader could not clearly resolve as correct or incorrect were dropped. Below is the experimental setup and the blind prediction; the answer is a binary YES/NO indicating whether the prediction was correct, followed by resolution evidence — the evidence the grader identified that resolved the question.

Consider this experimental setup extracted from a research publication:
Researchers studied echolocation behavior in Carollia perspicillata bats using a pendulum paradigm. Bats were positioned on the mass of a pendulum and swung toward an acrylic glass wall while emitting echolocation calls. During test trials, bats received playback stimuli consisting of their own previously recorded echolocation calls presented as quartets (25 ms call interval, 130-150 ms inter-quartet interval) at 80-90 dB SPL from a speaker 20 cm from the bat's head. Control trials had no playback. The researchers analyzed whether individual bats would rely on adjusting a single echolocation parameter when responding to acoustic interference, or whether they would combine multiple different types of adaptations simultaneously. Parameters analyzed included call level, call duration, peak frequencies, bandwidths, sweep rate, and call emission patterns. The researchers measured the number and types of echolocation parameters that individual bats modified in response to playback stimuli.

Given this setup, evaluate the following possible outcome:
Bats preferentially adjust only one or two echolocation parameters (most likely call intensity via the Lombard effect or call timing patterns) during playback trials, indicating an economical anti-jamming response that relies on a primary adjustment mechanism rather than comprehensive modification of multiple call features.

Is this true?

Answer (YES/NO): NO